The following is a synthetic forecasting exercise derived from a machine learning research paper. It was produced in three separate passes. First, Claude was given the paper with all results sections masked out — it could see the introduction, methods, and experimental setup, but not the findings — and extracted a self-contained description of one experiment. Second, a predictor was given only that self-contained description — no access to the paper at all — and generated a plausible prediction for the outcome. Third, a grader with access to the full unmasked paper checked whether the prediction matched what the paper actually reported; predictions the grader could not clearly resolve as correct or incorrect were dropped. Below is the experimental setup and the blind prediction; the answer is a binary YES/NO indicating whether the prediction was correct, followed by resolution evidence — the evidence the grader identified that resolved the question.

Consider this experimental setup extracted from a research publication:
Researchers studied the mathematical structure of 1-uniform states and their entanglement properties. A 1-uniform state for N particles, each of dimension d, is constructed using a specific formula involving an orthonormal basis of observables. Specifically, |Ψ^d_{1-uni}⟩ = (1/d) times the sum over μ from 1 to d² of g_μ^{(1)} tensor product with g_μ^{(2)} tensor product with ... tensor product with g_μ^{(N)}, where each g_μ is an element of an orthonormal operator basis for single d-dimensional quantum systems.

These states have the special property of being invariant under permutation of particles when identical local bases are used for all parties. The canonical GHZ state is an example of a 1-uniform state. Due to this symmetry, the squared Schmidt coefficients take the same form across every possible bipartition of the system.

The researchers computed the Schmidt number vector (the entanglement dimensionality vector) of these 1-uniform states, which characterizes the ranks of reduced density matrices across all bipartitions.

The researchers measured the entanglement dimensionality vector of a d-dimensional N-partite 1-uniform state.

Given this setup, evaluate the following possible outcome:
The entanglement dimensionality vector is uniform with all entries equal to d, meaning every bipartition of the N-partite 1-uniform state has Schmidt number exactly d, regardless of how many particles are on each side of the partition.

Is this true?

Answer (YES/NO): YES